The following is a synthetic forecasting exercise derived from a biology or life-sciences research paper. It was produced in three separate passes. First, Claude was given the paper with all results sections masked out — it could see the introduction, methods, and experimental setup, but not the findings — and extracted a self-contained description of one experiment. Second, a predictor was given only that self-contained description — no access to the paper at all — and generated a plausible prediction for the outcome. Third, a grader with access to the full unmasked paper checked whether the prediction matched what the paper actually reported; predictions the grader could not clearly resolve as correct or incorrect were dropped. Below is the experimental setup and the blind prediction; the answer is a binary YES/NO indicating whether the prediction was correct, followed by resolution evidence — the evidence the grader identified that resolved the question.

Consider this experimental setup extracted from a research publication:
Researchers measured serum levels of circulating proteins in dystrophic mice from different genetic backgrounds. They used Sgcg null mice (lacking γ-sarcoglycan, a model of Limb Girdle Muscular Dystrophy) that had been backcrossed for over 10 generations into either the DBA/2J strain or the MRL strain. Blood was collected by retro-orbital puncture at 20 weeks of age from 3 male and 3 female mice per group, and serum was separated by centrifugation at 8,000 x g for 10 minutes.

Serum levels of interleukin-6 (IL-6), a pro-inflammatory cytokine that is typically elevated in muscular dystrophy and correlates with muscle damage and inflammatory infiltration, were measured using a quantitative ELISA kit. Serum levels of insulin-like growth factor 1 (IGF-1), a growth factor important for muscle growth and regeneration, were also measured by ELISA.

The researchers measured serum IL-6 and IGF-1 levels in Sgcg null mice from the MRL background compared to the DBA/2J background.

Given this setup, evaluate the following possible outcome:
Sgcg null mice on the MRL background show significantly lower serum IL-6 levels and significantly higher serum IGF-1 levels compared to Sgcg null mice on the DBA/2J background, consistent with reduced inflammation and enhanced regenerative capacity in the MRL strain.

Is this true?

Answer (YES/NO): NO